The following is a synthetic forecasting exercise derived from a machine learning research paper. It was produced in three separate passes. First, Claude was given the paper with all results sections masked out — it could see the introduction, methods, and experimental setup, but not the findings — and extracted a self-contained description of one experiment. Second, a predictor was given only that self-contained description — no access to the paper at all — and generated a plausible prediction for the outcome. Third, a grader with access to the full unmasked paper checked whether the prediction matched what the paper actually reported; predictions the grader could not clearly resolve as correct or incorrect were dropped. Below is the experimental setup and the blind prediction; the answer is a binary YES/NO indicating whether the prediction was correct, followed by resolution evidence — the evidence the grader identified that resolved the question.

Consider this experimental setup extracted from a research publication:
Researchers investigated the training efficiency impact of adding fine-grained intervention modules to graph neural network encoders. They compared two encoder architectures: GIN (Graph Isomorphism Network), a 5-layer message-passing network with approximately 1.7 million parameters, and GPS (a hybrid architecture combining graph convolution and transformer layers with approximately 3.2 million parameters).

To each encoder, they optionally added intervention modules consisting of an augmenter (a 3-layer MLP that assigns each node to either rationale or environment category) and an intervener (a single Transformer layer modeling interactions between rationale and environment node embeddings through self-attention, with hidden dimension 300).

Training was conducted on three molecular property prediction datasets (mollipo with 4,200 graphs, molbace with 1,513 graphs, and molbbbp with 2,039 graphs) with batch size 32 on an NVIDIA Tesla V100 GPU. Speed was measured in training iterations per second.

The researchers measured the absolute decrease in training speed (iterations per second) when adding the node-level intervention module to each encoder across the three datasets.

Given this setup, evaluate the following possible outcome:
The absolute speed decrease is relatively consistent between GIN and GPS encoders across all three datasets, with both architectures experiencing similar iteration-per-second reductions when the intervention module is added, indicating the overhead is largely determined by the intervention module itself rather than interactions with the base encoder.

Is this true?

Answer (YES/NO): NO